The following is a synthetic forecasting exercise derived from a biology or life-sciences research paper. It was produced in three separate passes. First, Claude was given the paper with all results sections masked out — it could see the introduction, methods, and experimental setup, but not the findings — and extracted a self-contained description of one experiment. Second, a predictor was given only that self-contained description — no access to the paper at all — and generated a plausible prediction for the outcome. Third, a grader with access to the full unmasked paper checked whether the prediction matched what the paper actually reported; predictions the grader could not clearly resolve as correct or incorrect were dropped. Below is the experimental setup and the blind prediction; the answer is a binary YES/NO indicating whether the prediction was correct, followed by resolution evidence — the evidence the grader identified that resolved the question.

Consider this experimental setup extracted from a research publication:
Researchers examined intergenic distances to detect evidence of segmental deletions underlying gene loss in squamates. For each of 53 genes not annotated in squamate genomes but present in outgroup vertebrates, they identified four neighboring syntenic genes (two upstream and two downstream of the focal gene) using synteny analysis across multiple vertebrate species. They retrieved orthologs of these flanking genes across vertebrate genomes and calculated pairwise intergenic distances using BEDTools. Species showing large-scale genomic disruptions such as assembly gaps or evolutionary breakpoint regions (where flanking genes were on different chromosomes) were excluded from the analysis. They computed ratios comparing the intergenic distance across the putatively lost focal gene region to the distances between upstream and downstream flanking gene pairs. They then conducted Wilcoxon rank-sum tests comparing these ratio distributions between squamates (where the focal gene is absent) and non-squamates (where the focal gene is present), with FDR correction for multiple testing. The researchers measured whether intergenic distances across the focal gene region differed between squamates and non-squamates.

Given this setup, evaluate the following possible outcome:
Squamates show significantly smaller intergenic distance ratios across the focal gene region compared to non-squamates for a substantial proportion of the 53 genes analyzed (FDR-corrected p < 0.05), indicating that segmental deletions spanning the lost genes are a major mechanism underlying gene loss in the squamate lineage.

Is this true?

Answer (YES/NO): NO